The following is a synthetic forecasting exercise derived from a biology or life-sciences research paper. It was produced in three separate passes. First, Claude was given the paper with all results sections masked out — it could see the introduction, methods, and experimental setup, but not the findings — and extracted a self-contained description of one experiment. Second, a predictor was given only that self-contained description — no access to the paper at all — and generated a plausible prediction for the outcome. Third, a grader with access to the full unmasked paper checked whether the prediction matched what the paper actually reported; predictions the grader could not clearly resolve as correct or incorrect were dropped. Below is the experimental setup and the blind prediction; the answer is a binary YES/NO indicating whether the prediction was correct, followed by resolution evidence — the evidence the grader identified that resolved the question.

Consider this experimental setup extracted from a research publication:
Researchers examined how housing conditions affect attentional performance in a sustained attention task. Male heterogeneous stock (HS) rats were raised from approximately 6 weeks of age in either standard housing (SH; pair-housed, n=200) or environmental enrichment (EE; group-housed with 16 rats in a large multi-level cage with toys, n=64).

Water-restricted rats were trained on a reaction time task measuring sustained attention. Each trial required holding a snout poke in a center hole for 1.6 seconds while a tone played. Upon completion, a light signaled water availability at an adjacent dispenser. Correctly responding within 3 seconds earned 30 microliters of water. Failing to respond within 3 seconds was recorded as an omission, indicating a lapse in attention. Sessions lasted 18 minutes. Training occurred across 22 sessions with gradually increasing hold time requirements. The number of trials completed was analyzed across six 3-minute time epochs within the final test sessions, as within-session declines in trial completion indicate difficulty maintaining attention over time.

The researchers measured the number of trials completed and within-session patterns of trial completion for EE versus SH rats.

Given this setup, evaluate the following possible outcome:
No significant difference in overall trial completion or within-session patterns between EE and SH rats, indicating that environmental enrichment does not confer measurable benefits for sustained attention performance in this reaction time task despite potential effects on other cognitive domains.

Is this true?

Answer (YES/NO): NO